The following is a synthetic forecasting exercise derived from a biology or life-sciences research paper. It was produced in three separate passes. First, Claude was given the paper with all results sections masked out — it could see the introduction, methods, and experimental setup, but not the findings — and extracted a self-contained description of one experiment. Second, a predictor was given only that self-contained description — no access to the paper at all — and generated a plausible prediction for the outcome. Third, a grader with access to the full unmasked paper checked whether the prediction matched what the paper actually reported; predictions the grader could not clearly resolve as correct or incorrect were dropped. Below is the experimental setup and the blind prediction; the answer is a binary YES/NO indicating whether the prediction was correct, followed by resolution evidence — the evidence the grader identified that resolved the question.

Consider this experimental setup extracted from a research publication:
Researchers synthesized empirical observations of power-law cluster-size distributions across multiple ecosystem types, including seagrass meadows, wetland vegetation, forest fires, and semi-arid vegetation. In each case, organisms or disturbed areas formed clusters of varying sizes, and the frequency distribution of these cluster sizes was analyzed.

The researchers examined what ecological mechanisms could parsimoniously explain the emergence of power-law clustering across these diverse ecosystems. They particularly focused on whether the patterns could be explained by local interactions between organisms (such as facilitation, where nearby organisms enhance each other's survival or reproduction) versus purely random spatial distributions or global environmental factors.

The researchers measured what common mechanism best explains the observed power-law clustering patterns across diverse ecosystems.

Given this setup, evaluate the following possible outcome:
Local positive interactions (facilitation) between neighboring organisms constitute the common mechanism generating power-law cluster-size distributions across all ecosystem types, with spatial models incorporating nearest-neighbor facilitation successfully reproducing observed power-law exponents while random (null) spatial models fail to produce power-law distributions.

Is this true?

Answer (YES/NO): NO